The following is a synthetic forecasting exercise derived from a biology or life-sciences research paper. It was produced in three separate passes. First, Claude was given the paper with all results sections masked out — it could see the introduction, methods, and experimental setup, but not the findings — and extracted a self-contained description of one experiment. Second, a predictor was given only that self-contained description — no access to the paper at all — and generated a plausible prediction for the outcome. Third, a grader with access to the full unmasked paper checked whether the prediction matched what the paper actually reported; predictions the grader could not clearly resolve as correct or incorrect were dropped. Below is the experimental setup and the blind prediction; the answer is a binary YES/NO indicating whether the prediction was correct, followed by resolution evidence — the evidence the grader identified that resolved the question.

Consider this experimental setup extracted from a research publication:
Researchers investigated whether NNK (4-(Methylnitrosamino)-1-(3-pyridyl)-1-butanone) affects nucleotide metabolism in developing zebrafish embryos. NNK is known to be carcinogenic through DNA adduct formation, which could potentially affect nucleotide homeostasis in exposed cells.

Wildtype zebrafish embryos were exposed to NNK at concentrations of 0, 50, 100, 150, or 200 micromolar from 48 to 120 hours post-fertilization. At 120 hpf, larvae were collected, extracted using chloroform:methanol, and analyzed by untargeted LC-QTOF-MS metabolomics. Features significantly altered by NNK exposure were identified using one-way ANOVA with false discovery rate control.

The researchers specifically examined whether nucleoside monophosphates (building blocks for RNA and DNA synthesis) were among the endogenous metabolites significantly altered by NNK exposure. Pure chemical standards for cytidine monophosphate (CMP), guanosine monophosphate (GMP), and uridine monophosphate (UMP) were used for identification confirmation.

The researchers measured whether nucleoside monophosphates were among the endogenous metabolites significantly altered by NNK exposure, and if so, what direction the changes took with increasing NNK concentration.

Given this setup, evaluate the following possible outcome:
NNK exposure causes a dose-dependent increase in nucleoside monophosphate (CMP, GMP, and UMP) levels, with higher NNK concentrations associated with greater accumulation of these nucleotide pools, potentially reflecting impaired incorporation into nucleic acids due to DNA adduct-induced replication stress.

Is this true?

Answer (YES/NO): NO